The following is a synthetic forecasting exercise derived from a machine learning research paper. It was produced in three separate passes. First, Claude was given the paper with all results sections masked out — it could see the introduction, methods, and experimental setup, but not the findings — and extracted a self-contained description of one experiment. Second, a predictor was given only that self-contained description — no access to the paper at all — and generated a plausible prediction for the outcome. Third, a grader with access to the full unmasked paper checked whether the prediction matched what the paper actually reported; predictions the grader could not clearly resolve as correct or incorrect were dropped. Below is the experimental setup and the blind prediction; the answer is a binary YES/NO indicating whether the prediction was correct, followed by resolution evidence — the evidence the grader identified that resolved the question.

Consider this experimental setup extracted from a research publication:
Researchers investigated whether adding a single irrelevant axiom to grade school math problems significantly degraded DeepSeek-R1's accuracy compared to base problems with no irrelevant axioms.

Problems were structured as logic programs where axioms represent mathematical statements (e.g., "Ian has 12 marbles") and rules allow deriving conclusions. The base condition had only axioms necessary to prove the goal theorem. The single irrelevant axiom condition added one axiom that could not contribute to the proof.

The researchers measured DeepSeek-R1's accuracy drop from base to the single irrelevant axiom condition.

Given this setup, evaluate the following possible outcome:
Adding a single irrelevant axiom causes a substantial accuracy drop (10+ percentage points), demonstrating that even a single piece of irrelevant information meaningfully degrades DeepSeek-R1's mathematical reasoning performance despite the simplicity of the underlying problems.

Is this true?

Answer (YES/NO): NO